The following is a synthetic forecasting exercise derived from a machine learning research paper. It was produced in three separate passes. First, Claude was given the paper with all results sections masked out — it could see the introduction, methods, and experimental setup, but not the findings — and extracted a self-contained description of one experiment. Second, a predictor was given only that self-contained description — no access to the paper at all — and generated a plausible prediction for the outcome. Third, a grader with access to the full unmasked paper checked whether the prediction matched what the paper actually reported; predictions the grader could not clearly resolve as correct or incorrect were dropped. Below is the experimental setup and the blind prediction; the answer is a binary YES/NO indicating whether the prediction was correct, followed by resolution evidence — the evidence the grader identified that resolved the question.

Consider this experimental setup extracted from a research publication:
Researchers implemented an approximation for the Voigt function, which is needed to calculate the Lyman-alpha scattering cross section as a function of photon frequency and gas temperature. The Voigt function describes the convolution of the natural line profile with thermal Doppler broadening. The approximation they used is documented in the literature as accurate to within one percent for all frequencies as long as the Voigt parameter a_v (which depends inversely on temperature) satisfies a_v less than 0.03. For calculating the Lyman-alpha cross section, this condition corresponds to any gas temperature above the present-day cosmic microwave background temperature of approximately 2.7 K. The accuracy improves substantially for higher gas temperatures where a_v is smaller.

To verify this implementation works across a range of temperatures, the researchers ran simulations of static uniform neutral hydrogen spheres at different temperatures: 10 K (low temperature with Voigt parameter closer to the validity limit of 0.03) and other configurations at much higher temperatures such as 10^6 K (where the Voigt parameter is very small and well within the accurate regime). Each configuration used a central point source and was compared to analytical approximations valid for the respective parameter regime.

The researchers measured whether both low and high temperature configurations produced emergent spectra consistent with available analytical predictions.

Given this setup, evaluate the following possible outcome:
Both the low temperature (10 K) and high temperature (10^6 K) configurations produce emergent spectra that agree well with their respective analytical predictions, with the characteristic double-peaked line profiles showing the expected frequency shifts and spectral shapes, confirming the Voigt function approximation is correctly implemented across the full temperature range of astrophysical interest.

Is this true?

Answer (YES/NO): YES